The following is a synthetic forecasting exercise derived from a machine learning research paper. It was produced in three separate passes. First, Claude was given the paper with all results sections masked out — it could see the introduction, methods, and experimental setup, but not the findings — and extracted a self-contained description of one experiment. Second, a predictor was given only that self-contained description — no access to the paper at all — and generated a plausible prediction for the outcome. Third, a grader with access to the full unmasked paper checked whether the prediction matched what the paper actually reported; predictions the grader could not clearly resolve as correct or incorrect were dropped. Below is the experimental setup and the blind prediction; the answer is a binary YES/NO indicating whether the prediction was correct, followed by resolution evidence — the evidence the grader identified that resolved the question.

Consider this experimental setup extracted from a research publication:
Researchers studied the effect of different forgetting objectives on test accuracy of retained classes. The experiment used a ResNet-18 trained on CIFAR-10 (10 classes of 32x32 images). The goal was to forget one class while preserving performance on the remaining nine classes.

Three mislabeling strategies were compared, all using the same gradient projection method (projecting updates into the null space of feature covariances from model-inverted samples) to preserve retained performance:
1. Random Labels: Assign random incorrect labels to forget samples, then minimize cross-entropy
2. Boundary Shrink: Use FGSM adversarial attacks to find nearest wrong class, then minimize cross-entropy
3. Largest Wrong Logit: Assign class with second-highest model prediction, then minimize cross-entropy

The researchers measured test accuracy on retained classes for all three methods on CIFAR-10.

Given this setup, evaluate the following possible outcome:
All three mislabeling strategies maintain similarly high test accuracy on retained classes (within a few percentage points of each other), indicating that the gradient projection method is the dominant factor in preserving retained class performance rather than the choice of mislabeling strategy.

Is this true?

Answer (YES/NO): NO